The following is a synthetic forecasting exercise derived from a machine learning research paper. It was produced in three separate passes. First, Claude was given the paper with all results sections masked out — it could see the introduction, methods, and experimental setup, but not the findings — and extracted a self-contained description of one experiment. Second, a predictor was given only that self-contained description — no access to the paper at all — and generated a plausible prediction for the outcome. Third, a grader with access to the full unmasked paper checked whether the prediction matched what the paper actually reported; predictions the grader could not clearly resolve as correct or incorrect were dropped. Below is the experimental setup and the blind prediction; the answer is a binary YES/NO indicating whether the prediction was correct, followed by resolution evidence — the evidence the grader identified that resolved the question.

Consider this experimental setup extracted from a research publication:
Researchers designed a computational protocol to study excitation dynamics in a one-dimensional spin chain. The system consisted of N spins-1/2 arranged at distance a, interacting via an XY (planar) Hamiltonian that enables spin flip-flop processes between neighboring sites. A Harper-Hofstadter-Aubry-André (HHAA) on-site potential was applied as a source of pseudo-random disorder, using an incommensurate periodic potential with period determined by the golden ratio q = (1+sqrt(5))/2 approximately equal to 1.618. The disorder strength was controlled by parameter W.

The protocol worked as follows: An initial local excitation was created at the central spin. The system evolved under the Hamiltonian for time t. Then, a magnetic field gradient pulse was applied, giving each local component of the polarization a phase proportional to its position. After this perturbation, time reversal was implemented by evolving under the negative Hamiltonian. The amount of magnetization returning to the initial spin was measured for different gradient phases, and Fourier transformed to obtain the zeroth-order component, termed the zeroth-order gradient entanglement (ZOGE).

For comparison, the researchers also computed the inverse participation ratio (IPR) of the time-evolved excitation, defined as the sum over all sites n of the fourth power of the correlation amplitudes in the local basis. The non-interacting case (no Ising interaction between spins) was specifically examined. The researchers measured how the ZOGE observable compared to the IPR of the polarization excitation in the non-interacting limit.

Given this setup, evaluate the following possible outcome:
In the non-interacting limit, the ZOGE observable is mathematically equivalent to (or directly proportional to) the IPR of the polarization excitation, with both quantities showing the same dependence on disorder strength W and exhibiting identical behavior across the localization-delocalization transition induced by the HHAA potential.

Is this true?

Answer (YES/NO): YES